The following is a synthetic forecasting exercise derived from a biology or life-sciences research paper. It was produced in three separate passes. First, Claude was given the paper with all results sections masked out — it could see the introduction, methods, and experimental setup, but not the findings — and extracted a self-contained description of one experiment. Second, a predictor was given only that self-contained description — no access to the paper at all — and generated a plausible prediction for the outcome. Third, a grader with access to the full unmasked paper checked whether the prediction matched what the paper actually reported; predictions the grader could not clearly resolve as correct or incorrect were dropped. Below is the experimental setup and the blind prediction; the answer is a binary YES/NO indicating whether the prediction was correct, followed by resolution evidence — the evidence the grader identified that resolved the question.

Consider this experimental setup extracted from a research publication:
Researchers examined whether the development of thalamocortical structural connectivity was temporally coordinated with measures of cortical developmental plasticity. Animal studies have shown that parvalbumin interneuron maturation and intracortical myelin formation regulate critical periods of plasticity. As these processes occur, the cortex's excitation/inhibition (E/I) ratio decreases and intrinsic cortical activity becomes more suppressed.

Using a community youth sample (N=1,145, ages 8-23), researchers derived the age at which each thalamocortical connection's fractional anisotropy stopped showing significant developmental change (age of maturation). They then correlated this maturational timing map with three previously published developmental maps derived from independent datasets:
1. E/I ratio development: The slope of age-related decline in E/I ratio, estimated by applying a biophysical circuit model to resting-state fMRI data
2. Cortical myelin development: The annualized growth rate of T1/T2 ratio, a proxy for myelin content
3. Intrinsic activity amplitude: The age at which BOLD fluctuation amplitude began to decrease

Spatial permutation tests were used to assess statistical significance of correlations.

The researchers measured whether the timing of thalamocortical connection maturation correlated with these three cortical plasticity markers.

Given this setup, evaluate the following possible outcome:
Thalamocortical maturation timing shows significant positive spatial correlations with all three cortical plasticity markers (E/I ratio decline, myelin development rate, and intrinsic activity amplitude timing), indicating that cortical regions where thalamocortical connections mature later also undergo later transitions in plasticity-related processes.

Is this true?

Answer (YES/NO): NO